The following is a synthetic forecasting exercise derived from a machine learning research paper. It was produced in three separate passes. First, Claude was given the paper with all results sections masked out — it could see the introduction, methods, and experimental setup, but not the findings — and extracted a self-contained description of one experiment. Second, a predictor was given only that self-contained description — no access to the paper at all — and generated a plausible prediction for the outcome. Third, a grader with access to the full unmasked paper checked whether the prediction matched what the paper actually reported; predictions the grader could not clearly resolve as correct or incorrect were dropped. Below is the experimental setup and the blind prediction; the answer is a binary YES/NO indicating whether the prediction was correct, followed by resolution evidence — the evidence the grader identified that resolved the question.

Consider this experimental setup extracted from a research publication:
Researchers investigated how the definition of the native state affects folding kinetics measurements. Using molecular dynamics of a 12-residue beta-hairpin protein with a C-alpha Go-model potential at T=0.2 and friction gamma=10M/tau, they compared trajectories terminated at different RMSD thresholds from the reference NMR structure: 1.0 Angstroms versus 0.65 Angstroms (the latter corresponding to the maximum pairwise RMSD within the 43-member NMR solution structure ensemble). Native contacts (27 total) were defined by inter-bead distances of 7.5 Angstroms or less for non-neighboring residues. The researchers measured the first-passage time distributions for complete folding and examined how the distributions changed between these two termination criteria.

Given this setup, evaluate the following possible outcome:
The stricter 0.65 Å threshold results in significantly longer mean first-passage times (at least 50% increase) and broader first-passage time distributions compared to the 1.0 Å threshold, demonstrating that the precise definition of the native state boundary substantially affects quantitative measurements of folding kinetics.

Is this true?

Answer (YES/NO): NO